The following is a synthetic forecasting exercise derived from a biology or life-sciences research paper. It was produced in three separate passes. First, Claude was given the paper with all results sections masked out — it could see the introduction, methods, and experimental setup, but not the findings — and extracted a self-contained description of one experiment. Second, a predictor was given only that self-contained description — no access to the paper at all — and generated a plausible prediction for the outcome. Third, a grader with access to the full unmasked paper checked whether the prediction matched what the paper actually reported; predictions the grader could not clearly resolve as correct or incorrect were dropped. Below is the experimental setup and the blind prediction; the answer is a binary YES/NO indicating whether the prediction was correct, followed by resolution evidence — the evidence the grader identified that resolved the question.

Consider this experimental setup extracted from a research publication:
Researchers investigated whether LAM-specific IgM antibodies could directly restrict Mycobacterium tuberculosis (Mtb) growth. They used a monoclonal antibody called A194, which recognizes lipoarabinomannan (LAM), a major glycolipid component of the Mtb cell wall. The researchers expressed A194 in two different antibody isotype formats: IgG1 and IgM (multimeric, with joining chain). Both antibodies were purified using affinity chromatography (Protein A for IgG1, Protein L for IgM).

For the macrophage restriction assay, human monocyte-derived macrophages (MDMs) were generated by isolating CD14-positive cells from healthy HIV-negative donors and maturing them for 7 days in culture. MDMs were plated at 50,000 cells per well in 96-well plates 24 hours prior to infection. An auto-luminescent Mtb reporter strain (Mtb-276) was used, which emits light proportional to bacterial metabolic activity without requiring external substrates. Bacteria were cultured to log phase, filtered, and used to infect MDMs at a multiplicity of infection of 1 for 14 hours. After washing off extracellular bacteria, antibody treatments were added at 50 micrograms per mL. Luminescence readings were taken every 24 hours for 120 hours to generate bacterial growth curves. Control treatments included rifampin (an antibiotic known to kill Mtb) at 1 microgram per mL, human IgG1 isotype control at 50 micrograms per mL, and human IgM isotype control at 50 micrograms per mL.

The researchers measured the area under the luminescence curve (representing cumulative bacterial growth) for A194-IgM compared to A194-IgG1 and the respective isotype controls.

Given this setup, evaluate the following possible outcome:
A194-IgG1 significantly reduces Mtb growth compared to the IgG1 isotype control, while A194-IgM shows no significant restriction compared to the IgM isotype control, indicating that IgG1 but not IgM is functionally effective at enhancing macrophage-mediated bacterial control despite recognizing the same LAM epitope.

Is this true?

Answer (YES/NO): NO